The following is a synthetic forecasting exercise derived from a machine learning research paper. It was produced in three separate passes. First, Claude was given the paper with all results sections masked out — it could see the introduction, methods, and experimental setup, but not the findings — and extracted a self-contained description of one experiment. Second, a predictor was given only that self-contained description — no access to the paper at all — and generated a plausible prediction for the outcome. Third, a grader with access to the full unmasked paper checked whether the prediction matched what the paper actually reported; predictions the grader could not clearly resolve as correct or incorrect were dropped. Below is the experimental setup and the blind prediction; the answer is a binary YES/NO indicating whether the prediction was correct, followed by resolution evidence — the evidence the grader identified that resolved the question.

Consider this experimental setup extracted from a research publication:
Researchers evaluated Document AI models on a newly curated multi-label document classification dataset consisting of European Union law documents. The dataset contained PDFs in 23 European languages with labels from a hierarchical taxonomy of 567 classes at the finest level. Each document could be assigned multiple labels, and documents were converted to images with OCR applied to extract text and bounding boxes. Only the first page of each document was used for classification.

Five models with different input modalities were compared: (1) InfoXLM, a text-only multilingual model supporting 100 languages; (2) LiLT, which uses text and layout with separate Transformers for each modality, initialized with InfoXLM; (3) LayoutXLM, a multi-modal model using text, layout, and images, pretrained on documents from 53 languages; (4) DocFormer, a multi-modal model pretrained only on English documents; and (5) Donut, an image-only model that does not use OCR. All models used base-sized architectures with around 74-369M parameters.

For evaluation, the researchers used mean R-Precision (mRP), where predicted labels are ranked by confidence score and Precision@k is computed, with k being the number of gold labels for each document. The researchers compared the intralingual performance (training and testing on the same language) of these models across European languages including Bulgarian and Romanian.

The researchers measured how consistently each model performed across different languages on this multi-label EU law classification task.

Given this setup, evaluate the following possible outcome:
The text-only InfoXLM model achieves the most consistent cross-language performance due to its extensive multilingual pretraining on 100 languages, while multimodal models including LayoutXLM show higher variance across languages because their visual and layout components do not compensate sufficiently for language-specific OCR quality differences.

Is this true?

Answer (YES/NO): NO